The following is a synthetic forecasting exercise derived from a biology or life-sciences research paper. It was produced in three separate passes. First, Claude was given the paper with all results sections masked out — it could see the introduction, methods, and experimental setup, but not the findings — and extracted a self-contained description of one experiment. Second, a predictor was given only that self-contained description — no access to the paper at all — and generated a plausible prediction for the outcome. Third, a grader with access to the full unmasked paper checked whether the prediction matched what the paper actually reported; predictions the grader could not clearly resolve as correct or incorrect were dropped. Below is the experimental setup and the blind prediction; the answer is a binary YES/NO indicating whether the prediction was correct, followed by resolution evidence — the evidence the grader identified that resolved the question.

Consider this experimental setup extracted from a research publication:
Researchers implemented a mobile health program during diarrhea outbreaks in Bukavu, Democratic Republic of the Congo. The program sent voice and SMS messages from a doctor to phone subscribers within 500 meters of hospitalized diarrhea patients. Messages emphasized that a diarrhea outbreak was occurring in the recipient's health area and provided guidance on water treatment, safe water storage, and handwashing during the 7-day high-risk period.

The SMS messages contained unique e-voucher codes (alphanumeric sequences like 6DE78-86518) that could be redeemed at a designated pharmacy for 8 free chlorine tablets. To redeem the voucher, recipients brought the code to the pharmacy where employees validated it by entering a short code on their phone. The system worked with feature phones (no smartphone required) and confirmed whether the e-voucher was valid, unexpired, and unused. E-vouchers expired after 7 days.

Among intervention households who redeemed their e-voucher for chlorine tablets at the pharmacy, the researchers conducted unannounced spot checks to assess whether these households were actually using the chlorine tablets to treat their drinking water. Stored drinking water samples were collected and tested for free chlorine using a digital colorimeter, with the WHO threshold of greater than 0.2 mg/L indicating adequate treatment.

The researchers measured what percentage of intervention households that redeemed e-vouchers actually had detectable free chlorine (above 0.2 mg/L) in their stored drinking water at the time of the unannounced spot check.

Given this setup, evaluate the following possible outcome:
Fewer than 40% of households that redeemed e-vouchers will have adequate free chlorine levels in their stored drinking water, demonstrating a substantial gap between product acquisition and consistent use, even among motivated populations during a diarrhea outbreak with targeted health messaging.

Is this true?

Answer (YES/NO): NO